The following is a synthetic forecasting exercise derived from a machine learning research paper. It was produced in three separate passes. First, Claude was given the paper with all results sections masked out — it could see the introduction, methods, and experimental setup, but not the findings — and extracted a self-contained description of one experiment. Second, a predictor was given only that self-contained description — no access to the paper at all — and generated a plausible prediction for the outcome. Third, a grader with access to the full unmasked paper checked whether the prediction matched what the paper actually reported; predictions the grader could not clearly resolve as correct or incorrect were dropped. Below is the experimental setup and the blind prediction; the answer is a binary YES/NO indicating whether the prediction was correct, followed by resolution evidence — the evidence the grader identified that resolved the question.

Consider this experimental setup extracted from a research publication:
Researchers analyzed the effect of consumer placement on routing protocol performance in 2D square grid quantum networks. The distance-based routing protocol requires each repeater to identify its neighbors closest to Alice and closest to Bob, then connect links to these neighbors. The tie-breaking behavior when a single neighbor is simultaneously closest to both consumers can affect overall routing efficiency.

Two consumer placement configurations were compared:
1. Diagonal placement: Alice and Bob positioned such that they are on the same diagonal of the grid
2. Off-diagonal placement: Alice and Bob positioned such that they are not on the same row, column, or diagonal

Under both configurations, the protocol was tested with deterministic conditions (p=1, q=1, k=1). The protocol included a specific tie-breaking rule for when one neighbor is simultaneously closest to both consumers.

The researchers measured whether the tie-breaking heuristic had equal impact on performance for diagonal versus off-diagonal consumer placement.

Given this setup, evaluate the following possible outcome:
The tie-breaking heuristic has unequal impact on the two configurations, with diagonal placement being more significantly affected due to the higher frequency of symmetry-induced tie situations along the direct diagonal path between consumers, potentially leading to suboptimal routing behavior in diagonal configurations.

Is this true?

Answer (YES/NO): NO